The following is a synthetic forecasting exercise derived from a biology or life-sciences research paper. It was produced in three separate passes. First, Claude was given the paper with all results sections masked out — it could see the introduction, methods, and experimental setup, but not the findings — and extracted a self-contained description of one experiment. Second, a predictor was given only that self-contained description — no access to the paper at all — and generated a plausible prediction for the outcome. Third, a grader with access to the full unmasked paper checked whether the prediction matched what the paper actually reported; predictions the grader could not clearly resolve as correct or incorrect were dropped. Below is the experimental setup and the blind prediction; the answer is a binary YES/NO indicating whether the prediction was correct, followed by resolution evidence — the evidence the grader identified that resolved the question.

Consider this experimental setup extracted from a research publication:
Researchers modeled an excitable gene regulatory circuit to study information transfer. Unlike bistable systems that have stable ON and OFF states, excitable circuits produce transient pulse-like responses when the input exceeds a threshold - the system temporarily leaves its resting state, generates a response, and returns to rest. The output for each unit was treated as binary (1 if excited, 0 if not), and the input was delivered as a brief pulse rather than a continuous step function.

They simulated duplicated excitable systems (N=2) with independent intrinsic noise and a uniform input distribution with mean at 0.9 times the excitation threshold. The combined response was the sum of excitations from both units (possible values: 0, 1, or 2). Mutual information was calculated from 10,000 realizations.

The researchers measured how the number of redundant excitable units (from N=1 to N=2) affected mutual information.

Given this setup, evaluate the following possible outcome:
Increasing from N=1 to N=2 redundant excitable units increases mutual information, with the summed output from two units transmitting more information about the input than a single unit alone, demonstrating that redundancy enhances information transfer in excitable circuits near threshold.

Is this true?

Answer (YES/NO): YES